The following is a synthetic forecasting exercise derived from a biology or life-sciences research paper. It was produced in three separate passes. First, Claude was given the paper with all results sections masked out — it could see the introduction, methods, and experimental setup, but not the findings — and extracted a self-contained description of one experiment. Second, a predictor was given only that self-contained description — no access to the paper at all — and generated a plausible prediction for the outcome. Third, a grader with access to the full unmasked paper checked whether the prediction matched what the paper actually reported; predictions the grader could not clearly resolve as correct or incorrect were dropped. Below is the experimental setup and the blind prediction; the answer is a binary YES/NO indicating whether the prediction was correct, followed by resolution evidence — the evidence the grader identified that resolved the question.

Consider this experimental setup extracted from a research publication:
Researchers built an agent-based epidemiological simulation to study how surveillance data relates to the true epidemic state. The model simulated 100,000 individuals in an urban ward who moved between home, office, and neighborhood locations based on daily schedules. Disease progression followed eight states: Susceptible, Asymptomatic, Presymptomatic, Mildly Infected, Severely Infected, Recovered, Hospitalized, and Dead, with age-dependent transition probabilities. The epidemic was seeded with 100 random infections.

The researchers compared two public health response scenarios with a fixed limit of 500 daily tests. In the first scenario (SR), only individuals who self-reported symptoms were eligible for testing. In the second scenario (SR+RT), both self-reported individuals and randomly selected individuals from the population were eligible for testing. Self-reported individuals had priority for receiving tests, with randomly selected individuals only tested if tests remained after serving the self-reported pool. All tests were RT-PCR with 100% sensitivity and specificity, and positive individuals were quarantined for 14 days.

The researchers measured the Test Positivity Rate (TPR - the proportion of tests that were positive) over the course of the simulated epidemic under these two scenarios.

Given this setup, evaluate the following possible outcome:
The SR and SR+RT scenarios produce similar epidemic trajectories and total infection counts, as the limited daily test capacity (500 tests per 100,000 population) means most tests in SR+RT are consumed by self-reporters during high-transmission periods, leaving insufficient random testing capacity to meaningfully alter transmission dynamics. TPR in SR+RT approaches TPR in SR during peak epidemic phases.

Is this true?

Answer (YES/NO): YES